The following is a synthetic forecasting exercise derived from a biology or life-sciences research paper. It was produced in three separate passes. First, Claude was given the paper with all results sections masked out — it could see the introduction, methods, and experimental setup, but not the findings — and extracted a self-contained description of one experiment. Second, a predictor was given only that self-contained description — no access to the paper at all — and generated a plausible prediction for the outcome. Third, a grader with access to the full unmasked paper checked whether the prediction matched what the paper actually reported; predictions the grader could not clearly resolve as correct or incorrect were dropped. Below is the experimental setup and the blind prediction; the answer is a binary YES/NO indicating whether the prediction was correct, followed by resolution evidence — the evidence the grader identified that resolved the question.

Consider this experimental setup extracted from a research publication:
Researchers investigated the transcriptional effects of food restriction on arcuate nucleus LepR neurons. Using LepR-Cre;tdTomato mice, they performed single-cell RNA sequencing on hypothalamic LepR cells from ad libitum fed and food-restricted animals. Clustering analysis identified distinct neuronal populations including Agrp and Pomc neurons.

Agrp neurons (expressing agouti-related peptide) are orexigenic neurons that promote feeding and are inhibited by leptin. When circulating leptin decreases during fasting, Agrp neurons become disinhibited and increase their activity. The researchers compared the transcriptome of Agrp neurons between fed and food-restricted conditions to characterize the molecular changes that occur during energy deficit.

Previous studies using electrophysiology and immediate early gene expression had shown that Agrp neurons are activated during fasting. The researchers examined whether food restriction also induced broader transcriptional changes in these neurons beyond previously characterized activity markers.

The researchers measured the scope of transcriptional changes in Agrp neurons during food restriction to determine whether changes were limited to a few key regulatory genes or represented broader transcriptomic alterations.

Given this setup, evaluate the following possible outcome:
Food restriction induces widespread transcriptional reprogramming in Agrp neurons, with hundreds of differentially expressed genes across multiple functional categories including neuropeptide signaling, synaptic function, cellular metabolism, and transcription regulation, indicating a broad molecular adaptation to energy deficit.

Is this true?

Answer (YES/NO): NO